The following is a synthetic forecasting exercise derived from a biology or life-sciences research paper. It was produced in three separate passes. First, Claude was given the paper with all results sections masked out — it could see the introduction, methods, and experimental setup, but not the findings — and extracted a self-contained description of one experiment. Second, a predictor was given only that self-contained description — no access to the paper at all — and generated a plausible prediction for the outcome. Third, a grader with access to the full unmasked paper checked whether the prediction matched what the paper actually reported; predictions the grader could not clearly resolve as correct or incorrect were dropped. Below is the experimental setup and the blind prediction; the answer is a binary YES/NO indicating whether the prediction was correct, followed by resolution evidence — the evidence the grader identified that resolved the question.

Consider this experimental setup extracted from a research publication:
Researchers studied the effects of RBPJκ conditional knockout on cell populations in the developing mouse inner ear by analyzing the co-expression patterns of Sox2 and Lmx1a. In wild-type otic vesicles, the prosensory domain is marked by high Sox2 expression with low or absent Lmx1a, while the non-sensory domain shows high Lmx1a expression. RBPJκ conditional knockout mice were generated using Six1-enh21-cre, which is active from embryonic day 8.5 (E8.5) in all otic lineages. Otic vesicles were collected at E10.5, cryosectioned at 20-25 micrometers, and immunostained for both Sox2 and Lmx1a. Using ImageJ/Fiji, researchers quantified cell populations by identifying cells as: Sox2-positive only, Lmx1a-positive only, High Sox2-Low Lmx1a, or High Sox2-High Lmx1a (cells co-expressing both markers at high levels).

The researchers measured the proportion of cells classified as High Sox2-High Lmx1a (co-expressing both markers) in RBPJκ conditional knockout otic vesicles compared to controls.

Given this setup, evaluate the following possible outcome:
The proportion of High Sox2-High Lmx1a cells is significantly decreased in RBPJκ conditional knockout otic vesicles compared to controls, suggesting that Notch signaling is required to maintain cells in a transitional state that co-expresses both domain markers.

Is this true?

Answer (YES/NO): NO